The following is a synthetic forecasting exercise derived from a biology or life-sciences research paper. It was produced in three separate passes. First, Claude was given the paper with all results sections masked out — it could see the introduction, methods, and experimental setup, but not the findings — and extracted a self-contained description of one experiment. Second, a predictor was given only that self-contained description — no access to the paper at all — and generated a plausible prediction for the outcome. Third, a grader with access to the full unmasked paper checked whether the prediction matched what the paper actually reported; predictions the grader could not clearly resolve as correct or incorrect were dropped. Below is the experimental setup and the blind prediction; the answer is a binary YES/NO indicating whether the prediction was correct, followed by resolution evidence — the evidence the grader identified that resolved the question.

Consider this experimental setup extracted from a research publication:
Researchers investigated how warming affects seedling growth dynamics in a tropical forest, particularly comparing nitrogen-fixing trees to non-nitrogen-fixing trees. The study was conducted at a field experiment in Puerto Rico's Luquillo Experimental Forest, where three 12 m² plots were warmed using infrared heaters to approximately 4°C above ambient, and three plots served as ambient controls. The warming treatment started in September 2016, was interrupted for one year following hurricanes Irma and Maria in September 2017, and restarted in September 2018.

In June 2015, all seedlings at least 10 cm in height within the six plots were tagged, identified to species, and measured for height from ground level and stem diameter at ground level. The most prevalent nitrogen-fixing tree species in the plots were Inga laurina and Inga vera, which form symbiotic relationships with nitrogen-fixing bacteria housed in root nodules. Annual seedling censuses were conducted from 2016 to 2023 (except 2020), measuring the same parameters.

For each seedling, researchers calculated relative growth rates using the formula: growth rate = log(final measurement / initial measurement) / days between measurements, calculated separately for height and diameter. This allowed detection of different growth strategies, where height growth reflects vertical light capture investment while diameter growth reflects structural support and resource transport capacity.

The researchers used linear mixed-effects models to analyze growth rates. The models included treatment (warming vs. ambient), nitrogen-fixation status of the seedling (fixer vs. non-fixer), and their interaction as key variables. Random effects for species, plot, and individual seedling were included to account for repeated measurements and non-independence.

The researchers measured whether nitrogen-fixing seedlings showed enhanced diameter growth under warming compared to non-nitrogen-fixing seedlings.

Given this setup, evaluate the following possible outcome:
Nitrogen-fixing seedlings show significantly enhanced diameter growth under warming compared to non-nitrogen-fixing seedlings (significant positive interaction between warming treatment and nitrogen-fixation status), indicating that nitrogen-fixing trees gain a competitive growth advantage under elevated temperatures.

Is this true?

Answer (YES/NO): NO